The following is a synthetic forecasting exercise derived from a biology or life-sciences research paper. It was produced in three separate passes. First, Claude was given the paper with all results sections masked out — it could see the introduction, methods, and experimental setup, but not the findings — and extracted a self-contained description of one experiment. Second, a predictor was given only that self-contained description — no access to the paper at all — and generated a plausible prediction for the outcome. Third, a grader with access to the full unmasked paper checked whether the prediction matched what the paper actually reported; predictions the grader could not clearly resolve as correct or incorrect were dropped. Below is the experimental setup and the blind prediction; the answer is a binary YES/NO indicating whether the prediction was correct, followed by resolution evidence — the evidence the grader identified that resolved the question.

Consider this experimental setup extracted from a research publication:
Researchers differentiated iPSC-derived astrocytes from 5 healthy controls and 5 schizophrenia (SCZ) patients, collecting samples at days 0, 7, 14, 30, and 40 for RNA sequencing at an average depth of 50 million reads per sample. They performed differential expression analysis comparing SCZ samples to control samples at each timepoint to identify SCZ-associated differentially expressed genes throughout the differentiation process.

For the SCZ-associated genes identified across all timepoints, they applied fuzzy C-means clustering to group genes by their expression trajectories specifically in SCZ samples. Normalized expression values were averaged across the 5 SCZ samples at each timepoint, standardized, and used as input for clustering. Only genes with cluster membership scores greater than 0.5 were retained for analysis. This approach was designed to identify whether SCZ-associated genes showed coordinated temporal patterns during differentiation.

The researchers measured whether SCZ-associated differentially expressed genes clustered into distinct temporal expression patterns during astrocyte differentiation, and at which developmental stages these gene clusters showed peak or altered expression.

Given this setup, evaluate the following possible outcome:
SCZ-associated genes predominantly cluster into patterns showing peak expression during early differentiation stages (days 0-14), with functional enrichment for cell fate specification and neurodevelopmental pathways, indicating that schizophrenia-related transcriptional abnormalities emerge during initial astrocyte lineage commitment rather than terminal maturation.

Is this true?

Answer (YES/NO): NO